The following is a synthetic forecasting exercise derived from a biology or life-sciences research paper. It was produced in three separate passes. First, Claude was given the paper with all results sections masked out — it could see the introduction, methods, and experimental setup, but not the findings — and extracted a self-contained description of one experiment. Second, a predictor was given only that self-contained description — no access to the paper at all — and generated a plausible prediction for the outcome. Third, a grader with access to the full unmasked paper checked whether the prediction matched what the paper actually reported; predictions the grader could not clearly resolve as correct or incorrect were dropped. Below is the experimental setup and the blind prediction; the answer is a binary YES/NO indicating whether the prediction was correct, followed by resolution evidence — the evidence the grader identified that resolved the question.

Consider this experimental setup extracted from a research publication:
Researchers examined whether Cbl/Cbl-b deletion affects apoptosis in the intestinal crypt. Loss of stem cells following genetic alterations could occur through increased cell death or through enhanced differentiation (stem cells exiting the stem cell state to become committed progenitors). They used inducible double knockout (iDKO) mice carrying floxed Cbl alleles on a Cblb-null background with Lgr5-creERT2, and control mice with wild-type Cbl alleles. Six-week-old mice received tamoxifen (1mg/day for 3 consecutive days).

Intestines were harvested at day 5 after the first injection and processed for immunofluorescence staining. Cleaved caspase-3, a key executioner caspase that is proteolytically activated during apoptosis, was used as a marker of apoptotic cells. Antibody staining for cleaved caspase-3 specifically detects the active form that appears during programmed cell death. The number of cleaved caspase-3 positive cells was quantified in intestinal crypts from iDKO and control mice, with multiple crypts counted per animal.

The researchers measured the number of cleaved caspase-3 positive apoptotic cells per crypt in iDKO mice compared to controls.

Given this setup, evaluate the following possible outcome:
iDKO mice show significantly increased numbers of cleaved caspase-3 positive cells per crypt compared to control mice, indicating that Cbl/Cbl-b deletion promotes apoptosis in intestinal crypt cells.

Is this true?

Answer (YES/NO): NO